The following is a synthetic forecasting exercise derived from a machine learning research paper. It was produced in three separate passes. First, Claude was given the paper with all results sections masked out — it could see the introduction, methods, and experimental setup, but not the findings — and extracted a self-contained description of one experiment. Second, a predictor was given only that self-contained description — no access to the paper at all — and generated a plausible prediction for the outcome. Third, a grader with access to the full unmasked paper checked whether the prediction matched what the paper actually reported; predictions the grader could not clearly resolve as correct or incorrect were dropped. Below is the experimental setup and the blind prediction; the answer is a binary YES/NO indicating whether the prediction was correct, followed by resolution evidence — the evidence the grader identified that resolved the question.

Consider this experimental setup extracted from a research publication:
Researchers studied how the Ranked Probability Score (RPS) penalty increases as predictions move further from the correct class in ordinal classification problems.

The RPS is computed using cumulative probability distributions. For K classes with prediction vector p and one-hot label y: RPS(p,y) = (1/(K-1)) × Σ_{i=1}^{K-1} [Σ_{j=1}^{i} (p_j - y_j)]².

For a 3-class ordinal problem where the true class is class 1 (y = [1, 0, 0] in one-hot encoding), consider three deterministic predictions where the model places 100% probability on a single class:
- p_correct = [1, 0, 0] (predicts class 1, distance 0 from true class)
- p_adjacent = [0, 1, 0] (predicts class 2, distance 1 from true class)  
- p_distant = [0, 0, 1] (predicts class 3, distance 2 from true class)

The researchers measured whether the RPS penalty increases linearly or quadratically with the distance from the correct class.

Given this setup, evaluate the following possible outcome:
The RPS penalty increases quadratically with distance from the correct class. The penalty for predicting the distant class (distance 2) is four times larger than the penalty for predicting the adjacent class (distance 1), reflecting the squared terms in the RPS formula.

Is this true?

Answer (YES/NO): NO